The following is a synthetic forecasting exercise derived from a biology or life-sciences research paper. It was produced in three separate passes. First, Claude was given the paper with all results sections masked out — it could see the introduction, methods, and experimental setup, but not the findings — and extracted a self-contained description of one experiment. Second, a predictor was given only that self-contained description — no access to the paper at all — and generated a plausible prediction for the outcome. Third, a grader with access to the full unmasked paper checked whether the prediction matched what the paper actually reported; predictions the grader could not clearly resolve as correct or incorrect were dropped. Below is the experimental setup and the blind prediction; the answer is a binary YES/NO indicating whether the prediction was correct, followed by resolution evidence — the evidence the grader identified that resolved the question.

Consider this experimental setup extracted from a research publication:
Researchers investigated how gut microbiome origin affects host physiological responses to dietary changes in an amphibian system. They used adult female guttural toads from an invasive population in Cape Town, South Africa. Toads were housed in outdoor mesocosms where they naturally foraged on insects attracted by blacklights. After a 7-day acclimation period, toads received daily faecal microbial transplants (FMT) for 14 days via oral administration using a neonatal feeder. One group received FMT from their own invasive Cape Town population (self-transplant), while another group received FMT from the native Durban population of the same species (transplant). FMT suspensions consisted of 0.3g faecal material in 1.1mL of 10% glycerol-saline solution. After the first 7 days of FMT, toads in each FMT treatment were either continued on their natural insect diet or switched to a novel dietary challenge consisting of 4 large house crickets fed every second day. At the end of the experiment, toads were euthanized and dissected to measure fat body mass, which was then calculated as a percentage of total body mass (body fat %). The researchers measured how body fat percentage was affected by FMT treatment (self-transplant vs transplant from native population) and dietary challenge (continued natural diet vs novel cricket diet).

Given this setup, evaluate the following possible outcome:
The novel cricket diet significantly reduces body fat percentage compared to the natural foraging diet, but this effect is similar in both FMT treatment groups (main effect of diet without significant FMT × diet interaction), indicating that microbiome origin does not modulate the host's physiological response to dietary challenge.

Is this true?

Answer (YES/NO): NO